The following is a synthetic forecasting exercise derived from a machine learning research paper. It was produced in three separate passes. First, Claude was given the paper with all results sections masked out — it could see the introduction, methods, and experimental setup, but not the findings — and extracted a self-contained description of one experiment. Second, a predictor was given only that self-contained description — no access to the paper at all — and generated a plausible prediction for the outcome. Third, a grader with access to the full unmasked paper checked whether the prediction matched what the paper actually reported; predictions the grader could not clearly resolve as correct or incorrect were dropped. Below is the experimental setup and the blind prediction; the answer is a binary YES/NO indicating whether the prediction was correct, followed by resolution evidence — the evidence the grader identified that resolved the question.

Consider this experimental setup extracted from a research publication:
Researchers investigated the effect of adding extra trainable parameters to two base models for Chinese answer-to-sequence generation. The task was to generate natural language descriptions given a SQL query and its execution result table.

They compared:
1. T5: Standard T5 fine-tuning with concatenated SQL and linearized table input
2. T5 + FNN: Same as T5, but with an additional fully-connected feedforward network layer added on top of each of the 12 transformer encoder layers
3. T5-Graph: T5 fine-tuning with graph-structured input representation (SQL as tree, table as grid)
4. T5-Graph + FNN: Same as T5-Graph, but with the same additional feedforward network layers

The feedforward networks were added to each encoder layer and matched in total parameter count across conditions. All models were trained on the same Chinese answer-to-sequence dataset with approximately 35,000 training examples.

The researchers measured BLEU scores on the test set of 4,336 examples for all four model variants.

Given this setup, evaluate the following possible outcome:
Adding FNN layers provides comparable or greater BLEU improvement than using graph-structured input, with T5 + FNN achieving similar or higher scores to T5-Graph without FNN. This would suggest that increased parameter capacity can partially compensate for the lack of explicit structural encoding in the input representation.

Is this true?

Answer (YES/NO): NO